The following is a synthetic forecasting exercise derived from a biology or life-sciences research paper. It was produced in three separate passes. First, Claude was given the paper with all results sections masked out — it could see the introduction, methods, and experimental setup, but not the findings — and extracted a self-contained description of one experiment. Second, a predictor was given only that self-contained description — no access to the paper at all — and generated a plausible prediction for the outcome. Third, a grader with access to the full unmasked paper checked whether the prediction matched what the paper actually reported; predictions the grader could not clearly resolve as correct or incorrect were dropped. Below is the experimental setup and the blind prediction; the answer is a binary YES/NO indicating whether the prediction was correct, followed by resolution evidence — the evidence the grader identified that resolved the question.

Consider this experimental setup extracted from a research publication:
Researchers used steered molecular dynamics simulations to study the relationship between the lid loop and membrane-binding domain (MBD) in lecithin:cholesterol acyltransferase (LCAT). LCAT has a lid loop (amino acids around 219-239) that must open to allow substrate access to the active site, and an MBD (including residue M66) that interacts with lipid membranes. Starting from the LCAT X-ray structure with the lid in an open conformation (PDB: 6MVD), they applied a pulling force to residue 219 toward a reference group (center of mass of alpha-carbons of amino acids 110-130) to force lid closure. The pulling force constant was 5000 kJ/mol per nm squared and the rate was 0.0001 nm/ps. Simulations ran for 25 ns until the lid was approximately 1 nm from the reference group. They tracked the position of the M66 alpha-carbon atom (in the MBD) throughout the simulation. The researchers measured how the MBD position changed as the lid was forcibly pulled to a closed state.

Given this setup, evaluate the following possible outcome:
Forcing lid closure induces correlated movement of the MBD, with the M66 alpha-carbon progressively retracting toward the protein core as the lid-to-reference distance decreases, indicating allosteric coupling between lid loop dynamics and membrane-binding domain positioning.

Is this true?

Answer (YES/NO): YES